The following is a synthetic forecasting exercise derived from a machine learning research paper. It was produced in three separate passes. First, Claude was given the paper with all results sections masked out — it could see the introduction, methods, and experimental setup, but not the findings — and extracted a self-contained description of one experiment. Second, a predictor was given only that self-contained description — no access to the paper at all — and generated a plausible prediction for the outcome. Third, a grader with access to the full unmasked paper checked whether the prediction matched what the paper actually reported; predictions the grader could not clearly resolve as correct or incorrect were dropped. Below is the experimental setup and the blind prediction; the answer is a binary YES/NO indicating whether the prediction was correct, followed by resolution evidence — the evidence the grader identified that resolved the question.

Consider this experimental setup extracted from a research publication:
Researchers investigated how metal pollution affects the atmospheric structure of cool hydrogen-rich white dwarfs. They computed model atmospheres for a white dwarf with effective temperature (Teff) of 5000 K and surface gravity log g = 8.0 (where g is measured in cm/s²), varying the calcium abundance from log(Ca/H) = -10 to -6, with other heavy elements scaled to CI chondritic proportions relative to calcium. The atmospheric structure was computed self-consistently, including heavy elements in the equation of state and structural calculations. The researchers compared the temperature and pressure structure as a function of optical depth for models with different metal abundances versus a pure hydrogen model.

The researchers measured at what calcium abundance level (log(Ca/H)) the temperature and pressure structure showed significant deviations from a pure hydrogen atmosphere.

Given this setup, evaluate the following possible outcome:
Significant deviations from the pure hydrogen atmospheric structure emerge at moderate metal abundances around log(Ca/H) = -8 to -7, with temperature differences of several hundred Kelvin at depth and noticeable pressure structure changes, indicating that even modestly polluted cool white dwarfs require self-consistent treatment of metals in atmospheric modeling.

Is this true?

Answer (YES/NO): NO